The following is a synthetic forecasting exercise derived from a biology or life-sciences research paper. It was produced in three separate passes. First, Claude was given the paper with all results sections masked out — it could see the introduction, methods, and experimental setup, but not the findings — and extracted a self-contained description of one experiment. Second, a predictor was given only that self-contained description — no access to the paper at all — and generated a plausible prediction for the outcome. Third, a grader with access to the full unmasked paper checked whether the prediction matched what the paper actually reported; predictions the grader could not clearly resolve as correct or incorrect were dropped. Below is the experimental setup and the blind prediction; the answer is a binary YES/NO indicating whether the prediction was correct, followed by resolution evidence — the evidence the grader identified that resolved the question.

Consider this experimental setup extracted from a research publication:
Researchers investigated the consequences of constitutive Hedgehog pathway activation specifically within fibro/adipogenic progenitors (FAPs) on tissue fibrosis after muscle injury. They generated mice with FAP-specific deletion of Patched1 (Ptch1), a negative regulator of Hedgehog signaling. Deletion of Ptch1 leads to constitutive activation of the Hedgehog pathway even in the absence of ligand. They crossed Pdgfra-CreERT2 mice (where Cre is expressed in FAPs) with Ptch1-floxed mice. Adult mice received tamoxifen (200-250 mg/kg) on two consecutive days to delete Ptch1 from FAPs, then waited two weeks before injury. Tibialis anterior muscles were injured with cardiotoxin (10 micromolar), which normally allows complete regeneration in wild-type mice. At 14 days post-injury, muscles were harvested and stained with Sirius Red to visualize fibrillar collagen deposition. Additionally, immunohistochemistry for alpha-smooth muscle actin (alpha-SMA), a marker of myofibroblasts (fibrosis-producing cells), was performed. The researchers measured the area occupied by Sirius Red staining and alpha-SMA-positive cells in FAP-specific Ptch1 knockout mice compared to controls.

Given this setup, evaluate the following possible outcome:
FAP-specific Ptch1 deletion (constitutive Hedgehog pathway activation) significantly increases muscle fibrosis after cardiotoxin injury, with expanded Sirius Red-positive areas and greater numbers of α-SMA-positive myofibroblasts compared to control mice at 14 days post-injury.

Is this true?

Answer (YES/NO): NO